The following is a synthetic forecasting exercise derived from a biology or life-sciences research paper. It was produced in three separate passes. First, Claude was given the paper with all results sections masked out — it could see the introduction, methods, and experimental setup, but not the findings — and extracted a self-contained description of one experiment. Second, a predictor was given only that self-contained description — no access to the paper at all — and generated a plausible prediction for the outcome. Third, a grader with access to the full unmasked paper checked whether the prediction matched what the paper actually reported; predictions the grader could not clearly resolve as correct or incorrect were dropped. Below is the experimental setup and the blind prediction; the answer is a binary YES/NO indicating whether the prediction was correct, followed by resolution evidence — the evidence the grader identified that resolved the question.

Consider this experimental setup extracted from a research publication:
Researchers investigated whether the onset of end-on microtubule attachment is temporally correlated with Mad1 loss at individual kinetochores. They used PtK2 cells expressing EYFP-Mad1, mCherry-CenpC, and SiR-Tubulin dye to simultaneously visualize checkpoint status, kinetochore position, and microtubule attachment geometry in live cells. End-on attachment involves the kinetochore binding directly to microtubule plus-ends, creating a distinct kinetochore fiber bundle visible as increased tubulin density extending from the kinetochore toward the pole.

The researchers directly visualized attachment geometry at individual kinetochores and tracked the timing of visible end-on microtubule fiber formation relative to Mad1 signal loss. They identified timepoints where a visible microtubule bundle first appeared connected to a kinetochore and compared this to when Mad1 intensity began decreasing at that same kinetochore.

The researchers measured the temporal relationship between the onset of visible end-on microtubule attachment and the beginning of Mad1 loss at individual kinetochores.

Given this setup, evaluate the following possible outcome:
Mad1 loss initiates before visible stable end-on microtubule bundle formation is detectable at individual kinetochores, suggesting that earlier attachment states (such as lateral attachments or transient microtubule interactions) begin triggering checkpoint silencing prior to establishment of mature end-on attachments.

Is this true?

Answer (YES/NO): NO